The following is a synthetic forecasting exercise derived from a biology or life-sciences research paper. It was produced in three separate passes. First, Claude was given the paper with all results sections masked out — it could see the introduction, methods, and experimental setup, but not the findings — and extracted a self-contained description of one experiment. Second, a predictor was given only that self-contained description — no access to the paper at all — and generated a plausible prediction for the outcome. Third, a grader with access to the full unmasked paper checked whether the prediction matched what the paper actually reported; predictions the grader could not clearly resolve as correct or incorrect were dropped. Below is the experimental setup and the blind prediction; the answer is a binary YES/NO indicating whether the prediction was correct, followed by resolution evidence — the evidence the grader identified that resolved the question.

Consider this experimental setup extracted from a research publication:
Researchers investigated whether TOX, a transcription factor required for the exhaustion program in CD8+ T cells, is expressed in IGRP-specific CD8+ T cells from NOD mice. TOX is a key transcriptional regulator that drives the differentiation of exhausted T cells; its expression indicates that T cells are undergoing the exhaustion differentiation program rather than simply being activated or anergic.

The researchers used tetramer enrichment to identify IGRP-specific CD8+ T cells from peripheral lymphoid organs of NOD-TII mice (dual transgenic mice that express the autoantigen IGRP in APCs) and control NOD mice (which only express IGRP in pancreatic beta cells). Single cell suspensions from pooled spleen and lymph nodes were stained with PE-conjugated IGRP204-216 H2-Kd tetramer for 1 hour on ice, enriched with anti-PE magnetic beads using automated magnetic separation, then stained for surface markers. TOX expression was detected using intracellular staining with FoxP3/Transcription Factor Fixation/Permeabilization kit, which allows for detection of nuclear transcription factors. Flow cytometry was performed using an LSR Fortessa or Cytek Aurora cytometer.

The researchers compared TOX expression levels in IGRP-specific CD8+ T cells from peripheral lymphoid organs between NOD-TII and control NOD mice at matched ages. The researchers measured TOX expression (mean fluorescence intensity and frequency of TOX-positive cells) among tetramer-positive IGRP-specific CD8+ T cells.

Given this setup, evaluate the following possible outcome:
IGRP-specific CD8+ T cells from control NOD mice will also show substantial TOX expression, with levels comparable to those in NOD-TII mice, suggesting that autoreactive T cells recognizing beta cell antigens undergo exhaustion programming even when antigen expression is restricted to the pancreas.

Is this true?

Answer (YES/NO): NO